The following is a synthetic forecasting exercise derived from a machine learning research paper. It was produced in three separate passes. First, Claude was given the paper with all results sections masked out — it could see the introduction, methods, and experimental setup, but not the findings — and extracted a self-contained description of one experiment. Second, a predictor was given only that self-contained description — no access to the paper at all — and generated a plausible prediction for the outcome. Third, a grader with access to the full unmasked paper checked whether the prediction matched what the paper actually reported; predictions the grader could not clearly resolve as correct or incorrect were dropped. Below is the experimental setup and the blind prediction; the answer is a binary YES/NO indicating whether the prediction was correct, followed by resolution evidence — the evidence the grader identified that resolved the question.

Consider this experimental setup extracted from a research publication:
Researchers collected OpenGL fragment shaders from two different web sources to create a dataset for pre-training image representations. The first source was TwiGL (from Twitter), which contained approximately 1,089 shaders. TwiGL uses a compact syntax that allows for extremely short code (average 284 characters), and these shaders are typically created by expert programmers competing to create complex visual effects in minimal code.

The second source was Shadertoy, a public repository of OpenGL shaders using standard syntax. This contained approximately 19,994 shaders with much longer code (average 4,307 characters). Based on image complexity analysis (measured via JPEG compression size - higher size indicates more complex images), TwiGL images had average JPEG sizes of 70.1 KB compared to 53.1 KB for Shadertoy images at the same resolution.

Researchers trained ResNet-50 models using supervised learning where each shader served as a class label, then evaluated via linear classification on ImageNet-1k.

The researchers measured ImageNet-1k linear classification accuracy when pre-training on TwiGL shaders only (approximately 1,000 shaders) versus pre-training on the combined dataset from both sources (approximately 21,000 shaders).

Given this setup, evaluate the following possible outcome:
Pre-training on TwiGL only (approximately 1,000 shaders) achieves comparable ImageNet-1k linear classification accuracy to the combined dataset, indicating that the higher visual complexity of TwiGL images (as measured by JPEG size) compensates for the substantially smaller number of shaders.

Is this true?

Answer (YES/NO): NO